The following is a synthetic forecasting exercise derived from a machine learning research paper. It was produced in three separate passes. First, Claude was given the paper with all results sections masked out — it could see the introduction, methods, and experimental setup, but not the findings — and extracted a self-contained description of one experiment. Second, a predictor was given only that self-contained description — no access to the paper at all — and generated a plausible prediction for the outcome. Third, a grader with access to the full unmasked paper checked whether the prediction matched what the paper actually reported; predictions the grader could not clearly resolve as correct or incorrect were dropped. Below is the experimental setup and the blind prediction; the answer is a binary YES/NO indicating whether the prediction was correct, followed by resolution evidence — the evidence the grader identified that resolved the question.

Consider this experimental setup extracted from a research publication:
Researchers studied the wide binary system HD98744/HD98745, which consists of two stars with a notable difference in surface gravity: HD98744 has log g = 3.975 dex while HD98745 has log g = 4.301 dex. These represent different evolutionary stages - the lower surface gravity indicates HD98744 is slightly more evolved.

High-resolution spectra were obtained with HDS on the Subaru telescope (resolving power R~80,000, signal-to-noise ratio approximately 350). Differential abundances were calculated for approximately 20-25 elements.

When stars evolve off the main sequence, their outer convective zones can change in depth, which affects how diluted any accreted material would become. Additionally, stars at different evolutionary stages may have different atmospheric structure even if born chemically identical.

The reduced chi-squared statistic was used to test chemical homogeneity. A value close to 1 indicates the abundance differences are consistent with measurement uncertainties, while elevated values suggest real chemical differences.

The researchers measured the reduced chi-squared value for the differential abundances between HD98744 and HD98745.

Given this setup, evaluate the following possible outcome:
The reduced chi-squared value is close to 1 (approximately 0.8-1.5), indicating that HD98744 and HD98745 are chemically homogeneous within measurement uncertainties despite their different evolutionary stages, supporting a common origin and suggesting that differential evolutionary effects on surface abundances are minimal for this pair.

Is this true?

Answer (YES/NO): NO